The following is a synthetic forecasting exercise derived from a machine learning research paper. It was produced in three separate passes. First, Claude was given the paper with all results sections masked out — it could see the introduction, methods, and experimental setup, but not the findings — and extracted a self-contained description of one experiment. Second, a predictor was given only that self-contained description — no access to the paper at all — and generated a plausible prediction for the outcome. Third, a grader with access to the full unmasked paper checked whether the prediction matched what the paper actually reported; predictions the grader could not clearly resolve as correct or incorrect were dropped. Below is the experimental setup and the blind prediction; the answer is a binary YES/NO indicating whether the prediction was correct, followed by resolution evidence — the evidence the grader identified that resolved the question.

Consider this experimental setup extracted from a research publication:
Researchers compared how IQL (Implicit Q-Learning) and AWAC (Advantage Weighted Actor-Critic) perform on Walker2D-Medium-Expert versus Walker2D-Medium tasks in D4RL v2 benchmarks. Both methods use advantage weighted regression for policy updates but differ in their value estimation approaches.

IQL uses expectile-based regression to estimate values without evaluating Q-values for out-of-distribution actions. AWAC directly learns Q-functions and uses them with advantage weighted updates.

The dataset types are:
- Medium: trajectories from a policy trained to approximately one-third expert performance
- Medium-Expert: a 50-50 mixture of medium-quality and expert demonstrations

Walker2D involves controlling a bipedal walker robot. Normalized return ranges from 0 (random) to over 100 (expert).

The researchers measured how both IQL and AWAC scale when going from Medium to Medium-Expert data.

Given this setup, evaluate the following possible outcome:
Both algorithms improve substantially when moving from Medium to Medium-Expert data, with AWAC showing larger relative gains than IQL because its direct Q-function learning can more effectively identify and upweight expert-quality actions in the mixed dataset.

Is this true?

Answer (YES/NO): NO